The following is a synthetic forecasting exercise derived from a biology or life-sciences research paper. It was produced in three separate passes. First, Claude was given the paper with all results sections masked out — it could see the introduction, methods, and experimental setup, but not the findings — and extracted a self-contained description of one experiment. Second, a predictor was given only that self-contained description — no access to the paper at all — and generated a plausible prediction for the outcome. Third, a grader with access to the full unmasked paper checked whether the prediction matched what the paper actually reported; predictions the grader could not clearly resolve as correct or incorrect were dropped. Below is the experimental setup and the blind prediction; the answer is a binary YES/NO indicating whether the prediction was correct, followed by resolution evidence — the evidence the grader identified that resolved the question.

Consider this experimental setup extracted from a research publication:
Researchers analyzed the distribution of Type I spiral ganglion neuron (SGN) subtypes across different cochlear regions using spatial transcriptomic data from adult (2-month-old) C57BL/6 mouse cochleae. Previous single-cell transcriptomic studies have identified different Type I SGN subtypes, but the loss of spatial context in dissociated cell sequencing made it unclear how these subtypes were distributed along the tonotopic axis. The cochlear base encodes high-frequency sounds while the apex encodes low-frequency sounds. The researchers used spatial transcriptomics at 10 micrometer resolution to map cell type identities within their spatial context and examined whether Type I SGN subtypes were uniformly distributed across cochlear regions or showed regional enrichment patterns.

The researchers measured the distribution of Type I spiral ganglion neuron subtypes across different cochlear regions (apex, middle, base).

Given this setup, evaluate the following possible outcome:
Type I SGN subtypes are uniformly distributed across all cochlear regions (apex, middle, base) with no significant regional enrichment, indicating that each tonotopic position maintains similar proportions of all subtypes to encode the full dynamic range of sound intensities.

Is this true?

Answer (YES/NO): NO